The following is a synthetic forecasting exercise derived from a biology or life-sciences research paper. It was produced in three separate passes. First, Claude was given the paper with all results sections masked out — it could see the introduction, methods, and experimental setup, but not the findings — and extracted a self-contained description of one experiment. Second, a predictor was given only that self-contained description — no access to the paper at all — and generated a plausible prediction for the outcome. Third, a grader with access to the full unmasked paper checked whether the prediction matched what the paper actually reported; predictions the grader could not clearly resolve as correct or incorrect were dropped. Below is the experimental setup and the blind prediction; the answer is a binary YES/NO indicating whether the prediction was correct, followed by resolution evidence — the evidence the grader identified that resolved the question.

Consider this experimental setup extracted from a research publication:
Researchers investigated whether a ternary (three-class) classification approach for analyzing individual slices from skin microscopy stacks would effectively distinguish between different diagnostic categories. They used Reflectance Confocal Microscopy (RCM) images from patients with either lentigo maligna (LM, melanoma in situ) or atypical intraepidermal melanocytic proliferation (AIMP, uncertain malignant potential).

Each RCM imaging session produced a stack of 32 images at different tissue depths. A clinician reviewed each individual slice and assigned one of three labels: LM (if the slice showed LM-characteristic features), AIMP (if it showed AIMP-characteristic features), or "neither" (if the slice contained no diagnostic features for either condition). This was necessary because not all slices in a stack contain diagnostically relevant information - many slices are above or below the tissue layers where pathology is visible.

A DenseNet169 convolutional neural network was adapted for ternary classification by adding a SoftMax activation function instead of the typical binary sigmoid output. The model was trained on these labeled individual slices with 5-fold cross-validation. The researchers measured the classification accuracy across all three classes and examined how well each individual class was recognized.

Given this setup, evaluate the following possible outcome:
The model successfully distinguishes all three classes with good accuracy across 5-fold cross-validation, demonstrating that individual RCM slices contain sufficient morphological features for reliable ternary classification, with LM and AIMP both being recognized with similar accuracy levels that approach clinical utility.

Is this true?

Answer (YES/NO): NO